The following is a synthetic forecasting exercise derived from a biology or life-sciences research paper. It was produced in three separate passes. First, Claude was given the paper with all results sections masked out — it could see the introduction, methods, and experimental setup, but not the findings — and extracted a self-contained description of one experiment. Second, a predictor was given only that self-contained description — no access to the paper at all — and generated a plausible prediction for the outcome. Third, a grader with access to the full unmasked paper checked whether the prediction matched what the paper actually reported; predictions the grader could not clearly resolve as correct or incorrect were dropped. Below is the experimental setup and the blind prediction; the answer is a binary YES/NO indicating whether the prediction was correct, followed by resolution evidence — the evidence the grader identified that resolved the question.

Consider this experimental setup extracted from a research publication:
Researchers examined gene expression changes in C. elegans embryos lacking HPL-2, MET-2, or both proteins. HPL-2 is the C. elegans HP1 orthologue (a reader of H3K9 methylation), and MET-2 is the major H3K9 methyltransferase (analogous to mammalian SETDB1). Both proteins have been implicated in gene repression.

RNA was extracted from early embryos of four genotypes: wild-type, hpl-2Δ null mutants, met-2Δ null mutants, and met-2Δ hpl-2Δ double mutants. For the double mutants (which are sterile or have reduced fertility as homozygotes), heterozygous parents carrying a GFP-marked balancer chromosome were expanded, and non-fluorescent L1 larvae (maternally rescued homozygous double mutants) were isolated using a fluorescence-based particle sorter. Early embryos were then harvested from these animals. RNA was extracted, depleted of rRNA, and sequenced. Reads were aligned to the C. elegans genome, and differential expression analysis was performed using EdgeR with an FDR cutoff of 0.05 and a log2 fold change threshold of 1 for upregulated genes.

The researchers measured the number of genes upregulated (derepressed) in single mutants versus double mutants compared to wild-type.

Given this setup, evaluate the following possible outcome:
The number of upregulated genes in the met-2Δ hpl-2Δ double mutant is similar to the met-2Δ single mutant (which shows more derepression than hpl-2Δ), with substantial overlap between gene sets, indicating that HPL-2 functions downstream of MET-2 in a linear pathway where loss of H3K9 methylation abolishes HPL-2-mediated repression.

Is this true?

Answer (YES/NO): NO